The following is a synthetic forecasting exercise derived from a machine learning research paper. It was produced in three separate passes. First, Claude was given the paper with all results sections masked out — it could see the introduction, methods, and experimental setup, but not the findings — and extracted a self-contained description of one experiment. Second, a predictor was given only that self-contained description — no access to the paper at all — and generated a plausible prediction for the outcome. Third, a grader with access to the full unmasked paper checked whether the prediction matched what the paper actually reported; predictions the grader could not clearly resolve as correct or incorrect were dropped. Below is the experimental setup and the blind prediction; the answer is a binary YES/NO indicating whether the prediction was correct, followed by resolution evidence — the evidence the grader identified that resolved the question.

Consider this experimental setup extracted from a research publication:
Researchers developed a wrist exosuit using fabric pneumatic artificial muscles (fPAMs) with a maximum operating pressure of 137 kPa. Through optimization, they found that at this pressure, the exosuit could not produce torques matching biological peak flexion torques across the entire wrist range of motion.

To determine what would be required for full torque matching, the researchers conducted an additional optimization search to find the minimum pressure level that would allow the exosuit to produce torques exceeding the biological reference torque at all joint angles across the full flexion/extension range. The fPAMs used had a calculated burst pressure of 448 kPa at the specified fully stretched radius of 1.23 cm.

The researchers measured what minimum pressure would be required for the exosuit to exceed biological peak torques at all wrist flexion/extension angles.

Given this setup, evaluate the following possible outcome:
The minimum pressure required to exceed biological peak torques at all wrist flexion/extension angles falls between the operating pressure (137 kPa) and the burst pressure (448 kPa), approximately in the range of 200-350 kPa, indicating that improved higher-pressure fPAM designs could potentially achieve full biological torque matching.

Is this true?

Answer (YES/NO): YES